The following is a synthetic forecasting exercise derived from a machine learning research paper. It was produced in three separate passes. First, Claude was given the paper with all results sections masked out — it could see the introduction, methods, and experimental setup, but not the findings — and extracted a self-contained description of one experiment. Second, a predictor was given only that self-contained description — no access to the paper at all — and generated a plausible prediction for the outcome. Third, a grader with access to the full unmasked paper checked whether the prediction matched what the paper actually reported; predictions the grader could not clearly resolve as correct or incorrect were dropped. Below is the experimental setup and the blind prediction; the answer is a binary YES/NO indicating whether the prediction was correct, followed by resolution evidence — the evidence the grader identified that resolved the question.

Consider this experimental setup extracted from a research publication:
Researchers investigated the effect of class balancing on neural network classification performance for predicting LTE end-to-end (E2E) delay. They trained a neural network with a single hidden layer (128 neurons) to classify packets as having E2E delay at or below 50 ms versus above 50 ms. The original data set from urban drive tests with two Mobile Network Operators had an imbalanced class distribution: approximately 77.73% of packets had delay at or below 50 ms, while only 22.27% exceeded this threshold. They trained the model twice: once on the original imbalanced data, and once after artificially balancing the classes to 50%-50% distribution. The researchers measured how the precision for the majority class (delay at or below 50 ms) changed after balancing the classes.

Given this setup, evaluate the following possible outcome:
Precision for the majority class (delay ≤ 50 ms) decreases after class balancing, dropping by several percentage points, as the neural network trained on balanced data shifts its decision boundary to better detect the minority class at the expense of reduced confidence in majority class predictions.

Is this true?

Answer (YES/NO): YES